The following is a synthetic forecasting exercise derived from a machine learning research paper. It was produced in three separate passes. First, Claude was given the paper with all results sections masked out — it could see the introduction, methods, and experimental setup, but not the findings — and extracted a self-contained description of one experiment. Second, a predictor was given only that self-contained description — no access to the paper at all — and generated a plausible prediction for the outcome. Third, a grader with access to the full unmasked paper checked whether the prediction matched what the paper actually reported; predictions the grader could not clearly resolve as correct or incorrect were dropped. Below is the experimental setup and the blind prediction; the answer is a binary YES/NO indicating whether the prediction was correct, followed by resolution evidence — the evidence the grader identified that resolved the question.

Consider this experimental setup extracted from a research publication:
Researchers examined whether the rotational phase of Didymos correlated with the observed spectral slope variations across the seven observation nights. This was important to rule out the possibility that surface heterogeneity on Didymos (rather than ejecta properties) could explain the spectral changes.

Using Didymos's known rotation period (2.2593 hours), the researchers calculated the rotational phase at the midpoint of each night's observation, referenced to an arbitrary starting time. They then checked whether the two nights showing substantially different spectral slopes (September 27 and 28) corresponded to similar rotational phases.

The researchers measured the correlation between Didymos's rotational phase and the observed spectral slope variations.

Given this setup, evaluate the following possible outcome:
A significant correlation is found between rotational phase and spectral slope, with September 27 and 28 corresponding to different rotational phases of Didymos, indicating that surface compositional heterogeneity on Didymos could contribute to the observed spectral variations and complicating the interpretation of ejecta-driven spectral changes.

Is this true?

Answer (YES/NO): NO